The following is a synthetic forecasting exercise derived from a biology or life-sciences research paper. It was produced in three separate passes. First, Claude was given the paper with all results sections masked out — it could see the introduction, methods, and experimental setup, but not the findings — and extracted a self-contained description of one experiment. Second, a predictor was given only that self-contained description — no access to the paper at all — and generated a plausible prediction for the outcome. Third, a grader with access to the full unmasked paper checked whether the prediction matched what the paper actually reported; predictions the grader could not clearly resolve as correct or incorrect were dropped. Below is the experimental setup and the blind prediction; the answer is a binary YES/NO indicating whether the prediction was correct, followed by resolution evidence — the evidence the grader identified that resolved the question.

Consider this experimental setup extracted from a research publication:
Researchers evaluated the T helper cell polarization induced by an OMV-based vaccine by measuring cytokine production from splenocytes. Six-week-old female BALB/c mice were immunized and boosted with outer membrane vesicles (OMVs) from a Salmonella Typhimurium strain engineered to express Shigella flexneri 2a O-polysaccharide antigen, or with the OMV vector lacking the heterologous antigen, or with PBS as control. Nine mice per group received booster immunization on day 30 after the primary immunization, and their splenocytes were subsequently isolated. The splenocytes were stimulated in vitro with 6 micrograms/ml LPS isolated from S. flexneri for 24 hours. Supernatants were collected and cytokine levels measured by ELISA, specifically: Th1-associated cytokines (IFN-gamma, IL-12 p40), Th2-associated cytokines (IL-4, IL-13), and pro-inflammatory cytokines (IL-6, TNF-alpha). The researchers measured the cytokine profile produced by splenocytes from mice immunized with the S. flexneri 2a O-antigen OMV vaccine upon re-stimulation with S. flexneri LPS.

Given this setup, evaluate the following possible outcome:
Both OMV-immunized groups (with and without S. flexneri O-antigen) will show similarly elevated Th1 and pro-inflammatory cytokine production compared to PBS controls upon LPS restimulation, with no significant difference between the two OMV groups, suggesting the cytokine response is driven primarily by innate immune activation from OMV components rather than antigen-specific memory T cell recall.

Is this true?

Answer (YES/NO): NO